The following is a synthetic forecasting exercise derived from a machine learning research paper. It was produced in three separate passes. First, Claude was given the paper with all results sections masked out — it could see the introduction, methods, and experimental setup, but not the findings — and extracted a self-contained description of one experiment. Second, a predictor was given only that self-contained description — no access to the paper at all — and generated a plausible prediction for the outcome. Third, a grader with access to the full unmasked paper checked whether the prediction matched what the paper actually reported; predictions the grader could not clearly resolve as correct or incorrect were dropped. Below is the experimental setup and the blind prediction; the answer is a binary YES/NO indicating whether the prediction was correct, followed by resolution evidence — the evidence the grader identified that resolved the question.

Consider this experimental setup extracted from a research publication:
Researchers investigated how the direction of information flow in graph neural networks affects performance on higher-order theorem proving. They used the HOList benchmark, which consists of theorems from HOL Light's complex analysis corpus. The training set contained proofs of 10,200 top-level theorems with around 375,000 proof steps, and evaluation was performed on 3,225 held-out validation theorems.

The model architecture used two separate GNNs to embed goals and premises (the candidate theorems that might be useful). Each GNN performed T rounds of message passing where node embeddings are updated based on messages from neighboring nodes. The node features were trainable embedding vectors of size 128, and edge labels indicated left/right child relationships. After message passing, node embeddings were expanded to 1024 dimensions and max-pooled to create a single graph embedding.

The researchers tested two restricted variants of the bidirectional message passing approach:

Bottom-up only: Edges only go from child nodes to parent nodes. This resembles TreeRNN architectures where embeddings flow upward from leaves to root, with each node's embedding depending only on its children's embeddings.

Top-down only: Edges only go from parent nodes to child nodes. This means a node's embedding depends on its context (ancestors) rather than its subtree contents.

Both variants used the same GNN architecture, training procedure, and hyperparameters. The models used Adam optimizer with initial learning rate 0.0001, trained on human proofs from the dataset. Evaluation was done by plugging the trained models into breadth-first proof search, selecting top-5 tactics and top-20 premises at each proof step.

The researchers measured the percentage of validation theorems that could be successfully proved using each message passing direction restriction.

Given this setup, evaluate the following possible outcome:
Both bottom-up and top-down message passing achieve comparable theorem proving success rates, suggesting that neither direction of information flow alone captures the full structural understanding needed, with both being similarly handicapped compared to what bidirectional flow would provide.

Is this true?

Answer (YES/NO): NO